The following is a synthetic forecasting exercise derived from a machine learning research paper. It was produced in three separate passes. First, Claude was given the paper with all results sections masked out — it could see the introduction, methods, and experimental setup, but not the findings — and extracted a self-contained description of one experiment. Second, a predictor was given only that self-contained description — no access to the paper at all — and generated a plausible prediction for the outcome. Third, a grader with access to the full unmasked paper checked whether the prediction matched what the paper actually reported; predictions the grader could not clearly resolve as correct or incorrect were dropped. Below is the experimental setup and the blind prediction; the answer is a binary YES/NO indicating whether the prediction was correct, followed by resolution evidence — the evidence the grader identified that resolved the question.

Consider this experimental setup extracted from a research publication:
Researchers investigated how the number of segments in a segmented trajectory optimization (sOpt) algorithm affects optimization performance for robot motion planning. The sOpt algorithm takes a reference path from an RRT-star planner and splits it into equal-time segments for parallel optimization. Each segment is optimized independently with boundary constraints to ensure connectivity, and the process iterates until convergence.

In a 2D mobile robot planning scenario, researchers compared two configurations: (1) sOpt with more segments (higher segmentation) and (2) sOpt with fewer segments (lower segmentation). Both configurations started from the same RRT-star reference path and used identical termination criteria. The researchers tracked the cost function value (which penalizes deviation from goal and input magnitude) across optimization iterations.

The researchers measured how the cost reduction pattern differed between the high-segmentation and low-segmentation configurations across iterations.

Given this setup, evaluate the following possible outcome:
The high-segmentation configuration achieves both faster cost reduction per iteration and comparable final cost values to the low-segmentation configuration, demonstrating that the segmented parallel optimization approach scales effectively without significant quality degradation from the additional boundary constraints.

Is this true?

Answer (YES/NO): NO